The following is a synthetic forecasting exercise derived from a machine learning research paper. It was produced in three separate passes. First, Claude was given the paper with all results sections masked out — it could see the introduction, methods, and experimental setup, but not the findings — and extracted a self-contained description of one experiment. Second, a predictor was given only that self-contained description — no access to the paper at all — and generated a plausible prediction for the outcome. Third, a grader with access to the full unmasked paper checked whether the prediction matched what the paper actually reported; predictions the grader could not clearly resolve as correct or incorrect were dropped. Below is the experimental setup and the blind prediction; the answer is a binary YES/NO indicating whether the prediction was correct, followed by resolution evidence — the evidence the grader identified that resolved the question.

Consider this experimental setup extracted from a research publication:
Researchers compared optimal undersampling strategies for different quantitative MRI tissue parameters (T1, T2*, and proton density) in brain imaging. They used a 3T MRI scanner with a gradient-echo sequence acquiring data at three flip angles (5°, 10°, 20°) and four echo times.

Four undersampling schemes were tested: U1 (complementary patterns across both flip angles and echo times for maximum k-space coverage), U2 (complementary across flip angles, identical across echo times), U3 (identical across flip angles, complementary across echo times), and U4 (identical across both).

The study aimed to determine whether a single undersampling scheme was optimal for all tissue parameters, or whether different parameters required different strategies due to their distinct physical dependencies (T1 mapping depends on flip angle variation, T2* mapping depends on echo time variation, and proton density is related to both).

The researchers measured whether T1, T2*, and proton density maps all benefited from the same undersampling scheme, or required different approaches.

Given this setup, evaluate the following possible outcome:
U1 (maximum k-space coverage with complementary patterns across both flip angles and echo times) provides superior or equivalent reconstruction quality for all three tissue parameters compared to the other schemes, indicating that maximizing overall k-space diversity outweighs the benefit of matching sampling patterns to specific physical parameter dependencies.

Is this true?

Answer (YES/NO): NO